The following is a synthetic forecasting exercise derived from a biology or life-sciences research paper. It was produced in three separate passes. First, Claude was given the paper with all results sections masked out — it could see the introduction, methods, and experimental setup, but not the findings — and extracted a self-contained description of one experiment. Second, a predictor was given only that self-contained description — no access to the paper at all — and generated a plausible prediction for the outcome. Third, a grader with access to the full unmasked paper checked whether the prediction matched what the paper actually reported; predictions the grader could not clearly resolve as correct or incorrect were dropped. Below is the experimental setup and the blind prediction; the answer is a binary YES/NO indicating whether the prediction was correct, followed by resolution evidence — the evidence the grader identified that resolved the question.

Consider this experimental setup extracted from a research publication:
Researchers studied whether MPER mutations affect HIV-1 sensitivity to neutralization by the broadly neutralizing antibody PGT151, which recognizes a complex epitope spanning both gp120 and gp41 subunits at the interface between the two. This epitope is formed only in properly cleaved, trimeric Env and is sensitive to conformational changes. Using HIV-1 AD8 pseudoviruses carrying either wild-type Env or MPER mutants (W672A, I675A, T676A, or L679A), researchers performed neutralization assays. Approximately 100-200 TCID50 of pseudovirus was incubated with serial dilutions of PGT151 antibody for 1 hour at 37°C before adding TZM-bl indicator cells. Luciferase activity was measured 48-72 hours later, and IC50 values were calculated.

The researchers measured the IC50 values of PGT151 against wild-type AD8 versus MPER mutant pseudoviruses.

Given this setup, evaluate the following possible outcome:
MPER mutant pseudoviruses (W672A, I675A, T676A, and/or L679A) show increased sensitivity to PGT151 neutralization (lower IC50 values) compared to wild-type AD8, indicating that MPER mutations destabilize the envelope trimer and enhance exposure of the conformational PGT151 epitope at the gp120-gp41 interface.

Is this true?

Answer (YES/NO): NO